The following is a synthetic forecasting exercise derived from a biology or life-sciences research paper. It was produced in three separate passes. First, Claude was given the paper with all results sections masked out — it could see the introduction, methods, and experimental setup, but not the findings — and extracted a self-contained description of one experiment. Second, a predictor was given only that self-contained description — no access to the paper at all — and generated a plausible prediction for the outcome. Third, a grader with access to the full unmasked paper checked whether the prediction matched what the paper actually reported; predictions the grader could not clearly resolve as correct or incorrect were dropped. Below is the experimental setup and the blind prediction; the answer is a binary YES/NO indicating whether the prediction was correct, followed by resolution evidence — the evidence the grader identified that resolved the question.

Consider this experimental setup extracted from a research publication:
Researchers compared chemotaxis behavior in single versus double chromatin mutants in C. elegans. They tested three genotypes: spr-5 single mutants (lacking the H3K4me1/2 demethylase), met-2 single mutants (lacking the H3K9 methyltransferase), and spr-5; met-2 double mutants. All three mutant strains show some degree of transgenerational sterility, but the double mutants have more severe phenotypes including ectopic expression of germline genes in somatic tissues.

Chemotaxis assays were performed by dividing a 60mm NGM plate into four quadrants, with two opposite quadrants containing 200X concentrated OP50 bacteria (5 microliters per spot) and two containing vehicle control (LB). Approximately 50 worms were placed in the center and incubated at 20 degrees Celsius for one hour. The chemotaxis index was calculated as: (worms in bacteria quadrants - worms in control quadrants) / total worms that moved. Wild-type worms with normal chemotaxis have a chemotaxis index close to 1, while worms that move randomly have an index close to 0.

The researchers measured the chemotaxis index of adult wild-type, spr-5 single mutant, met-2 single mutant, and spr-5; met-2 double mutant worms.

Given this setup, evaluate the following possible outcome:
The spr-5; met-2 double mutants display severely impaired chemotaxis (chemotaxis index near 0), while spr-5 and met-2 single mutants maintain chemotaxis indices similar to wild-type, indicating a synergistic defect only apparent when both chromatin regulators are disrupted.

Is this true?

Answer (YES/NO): NO